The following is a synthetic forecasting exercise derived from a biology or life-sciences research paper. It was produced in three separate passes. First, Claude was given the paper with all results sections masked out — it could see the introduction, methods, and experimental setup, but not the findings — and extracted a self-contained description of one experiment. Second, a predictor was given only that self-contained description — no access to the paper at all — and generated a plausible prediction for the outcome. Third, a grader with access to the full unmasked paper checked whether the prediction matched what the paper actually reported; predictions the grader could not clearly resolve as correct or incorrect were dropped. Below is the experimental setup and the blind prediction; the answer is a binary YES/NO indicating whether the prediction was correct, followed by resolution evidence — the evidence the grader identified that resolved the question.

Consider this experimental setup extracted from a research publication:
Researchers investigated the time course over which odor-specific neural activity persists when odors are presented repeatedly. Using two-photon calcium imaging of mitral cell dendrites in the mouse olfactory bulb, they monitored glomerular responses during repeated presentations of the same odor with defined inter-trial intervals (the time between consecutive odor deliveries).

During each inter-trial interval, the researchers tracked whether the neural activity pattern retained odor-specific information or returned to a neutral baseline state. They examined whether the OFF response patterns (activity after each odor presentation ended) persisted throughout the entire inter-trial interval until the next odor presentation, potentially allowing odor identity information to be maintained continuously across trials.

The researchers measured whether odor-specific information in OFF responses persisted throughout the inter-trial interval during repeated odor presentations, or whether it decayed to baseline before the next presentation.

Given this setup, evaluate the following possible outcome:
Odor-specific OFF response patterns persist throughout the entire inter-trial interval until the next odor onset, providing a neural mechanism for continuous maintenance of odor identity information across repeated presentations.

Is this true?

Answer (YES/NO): YES